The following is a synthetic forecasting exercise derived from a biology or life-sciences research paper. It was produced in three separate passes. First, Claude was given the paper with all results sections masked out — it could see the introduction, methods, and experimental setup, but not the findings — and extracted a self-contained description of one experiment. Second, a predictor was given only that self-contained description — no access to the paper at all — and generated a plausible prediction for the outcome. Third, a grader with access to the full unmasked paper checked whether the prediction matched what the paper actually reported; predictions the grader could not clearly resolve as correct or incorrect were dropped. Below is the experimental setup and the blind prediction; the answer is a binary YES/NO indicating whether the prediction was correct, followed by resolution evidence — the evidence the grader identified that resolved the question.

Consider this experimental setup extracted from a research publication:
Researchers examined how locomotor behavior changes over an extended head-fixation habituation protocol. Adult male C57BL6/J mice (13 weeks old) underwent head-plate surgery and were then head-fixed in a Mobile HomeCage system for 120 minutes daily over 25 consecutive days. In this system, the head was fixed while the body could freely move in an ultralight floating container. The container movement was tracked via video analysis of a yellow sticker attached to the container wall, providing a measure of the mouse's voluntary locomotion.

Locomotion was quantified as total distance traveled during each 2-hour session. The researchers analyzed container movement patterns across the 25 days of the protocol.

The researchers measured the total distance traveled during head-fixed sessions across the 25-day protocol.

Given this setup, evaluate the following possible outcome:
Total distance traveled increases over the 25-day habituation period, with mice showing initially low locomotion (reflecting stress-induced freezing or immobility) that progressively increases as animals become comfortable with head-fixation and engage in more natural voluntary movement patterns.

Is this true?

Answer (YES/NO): NO